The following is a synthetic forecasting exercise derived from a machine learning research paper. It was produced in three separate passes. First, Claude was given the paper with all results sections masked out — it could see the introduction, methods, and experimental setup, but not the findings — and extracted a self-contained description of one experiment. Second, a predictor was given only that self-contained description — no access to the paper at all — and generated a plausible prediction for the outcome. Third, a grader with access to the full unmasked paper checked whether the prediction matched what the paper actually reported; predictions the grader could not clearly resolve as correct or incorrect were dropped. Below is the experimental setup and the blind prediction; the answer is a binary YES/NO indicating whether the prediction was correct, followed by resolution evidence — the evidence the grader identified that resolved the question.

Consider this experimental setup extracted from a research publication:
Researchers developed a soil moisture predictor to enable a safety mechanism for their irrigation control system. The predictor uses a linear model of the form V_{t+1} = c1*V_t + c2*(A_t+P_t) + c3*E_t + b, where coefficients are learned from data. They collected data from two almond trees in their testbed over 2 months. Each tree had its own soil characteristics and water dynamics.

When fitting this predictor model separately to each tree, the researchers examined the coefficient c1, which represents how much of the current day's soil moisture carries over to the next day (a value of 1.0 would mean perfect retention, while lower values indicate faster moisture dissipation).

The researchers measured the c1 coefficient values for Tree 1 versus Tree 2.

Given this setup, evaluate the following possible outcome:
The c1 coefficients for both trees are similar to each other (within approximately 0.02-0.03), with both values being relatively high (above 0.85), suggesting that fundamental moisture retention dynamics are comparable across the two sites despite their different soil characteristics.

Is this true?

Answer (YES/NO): NO